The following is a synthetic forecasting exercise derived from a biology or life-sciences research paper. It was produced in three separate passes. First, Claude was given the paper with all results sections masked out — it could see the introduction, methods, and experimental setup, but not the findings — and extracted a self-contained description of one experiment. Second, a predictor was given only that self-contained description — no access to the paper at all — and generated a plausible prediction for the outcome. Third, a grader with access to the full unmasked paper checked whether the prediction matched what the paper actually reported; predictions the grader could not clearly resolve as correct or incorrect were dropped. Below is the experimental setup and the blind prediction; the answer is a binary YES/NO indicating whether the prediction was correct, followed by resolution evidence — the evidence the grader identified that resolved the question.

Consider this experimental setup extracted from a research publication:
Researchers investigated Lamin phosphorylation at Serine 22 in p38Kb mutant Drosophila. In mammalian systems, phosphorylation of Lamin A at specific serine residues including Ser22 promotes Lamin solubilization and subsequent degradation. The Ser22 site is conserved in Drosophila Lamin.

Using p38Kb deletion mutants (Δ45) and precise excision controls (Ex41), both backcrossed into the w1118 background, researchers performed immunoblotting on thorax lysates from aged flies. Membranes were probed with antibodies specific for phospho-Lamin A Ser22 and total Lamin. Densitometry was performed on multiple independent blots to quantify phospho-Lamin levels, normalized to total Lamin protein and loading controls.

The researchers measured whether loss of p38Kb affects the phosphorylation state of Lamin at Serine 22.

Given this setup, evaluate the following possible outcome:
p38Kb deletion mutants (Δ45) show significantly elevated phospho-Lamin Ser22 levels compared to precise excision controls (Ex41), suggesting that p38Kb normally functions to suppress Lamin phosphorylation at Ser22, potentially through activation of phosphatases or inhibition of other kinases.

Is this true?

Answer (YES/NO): NO